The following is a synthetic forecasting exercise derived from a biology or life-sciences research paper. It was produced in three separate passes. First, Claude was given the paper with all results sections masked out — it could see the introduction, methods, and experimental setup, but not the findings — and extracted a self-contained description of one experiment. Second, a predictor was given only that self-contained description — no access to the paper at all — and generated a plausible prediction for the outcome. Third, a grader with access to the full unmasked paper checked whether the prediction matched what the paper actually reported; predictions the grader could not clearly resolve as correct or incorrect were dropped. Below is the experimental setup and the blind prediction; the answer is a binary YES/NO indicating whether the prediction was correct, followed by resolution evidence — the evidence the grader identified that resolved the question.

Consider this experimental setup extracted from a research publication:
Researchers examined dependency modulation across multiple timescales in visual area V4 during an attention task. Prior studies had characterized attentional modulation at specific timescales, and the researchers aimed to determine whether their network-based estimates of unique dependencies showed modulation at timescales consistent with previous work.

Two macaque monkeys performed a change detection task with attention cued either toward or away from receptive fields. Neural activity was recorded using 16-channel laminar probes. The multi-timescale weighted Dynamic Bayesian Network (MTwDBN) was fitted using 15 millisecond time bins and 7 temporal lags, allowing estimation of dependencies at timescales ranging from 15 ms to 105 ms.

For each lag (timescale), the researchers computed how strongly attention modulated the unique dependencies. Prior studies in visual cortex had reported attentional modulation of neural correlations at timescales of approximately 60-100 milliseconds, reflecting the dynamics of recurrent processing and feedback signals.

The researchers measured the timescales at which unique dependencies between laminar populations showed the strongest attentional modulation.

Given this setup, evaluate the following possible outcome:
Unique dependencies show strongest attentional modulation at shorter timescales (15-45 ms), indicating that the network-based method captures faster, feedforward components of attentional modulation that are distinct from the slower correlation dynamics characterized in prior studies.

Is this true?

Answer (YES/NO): NO